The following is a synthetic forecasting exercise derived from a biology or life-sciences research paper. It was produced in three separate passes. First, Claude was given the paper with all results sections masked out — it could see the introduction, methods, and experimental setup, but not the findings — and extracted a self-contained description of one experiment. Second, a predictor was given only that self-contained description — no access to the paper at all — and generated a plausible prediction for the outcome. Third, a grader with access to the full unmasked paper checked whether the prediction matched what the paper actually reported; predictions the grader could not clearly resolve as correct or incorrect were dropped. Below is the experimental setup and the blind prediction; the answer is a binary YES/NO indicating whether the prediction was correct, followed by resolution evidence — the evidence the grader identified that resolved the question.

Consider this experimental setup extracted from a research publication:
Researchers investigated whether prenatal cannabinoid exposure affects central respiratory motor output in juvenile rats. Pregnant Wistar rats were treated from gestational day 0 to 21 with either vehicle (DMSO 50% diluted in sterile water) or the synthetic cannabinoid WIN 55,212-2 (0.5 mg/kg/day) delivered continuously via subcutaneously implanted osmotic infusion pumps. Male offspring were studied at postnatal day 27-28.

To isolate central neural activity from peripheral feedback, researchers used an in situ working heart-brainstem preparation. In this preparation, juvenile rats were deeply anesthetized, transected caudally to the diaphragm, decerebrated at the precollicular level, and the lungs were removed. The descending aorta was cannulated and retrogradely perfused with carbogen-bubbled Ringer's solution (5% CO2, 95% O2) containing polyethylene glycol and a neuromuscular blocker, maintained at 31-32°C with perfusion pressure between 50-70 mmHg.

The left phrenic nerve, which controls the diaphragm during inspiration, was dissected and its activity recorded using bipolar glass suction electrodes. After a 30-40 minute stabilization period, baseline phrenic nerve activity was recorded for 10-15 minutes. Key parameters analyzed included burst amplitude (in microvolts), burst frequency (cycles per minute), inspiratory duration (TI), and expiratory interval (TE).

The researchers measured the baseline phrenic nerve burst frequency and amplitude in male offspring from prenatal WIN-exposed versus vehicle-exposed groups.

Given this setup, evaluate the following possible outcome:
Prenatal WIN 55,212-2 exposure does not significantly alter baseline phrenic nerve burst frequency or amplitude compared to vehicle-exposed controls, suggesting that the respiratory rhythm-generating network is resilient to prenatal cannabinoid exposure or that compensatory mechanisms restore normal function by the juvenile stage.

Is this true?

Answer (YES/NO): YES